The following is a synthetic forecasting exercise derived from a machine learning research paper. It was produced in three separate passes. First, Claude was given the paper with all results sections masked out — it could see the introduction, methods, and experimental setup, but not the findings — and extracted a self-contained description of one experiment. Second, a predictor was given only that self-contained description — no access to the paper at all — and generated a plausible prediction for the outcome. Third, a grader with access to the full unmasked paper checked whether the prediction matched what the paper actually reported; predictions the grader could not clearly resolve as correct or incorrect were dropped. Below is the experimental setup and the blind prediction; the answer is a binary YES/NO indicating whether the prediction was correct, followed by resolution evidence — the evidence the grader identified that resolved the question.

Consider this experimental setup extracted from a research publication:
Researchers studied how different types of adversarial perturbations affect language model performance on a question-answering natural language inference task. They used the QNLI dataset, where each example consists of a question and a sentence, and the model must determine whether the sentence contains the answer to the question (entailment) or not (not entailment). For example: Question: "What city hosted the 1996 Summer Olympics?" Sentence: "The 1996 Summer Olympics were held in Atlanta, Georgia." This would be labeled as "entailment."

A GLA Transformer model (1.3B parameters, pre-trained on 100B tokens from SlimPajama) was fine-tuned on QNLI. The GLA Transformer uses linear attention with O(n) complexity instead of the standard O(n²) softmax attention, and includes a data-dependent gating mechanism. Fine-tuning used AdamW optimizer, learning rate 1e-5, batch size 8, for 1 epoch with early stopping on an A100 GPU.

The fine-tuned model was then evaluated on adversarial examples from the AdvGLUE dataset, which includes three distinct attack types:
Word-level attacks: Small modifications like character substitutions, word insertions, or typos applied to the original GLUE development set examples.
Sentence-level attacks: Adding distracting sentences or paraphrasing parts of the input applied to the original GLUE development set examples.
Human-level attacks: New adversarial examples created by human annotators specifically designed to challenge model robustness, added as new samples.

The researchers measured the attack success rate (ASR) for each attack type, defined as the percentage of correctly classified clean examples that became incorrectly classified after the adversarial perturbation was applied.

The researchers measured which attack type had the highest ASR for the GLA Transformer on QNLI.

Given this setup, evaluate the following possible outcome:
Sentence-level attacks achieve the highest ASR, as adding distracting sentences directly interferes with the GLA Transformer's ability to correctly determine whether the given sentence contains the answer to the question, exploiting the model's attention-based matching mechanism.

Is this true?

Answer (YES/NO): YES